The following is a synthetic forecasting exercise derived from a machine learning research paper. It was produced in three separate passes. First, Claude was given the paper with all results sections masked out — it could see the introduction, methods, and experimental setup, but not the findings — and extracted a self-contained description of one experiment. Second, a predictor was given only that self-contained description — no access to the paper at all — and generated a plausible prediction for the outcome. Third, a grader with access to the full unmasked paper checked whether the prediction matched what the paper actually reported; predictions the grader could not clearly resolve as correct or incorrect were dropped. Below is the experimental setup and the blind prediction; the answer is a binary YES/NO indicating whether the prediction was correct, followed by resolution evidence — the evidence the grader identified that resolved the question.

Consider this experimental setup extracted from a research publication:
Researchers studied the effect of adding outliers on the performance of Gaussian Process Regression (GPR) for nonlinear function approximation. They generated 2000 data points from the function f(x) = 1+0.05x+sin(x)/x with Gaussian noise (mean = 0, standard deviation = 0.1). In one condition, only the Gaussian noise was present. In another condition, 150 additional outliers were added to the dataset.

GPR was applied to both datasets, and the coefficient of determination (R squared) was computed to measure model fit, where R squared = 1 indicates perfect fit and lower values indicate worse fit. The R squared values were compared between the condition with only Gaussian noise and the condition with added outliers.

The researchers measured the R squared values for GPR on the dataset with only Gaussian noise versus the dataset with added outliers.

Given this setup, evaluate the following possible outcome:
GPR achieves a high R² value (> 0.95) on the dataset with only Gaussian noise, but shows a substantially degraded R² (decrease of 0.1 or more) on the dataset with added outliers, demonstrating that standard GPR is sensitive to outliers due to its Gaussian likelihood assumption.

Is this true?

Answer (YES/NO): YES